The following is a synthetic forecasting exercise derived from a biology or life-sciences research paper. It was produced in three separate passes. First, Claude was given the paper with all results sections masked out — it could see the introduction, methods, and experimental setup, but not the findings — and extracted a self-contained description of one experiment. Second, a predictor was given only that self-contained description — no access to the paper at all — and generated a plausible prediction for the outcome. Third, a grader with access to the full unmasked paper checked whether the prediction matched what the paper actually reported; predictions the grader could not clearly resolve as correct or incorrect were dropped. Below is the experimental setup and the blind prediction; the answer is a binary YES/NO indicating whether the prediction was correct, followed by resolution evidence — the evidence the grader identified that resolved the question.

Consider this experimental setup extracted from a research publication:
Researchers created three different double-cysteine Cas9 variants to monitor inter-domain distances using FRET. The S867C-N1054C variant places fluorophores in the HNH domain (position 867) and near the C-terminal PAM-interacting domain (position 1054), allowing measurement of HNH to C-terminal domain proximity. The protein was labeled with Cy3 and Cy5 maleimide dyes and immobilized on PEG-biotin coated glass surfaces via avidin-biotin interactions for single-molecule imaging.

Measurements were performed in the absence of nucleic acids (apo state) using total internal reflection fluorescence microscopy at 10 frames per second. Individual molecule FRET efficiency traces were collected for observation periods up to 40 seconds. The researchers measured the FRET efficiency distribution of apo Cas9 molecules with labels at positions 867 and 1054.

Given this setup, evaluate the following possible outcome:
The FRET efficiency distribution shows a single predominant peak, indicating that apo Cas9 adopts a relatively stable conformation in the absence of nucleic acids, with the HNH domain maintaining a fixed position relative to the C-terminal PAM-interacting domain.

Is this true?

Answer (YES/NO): NO